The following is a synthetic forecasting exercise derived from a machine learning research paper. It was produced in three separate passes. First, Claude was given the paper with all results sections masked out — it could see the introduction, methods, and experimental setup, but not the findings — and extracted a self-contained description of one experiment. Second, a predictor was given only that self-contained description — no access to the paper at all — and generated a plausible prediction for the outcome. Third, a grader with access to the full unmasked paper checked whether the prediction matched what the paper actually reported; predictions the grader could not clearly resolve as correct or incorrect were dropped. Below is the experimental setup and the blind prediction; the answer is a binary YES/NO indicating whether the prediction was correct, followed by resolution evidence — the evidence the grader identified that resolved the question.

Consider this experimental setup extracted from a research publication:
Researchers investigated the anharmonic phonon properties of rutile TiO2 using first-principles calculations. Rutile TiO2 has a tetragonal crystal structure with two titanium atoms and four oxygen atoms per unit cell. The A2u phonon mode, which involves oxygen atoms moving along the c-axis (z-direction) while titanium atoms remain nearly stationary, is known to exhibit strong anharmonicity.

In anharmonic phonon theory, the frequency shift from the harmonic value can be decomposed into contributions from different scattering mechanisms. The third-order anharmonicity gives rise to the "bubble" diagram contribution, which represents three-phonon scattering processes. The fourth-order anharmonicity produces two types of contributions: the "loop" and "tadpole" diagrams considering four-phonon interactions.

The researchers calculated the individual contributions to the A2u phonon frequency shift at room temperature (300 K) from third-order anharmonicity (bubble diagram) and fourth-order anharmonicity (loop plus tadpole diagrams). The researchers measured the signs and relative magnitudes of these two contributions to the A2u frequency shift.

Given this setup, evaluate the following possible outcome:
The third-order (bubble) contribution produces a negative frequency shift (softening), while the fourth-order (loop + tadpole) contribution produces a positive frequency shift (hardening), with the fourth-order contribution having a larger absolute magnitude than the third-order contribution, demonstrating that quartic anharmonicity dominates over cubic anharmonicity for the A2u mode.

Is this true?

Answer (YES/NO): YES